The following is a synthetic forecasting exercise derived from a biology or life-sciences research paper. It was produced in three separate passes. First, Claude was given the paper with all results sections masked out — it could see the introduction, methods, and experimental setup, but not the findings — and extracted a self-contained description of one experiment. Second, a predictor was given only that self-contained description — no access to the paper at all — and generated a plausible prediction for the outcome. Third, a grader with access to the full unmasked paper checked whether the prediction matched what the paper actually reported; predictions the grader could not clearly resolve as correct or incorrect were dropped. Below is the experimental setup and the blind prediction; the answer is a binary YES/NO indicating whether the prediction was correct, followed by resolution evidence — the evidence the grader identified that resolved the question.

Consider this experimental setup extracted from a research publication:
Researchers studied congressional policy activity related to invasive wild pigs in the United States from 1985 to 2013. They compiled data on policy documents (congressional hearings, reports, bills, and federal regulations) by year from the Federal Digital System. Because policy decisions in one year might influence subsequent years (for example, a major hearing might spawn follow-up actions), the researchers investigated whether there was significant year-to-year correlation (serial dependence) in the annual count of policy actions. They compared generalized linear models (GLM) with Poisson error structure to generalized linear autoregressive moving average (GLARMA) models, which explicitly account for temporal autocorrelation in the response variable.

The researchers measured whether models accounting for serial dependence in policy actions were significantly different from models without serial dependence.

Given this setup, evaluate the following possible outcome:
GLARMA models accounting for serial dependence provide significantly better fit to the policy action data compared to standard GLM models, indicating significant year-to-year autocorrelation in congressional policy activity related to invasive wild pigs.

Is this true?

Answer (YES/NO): NO